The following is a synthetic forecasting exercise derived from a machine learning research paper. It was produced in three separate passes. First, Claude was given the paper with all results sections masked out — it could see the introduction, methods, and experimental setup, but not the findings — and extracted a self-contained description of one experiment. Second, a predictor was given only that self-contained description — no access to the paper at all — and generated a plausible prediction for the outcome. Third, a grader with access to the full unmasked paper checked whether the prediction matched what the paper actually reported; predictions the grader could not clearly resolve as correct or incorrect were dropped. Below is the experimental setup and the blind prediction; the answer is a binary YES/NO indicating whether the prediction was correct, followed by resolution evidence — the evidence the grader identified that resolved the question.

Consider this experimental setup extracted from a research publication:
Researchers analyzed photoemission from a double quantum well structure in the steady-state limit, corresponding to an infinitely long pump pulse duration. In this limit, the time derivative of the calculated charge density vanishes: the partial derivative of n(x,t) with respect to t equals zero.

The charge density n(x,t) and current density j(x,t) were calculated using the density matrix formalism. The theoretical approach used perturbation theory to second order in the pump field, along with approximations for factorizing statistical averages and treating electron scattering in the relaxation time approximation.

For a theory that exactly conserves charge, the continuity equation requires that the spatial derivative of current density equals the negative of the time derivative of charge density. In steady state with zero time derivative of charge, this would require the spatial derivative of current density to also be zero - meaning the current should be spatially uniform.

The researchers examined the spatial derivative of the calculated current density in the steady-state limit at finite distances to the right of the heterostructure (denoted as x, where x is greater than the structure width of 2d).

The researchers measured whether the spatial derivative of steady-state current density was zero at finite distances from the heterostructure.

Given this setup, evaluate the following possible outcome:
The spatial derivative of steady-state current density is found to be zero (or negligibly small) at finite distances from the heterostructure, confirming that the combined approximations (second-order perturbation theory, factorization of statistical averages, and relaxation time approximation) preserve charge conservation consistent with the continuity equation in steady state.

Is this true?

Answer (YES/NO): NO